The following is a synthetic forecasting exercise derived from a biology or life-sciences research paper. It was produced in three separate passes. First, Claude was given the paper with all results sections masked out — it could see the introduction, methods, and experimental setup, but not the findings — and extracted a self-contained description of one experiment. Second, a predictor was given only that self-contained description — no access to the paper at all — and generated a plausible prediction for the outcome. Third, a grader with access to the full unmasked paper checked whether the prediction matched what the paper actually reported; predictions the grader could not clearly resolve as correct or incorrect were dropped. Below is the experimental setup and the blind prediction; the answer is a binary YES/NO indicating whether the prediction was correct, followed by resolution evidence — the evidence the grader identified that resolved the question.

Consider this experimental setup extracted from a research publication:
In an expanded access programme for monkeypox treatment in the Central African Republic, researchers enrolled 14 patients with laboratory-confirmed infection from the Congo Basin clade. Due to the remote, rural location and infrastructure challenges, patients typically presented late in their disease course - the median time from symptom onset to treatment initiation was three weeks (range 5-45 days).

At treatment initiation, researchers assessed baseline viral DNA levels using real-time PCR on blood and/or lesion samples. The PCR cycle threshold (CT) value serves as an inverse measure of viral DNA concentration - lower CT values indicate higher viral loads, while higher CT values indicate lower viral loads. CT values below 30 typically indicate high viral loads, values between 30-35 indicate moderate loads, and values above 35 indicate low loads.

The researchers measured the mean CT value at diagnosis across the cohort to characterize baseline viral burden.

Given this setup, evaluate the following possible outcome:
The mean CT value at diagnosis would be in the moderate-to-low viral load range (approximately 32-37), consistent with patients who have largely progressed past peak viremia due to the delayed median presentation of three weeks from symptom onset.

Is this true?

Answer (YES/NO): YES